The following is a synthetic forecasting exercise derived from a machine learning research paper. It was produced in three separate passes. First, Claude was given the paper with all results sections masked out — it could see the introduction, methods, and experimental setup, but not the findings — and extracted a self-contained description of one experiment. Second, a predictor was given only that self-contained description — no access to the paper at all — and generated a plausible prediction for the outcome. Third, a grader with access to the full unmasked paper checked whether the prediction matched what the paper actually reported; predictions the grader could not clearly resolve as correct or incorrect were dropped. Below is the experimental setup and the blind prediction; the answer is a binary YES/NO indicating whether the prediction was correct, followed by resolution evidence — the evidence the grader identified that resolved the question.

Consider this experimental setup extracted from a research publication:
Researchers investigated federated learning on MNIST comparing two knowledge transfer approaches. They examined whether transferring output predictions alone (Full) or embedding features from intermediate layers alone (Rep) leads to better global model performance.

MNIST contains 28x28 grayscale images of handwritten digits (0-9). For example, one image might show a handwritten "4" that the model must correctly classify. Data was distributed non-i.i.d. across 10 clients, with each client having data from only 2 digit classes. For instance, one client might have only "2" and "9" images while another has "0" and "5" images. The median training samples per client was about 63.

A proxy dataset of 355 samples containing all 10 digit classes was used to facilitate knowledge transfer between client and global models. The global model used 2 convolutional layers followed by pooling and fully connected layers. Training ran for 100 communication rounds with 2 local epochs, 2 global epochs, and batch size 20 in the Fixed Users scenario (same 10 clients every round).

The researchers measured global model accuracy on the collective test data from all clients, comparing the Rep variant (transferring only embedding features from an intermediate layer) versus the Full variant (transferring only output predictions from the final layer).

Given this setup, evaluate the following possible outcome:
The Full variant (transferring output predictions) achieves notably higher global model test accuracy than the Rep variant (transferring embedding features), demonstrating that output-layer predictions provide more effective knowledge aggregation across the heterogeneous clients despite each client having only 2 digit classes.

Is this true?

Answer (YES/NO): YES